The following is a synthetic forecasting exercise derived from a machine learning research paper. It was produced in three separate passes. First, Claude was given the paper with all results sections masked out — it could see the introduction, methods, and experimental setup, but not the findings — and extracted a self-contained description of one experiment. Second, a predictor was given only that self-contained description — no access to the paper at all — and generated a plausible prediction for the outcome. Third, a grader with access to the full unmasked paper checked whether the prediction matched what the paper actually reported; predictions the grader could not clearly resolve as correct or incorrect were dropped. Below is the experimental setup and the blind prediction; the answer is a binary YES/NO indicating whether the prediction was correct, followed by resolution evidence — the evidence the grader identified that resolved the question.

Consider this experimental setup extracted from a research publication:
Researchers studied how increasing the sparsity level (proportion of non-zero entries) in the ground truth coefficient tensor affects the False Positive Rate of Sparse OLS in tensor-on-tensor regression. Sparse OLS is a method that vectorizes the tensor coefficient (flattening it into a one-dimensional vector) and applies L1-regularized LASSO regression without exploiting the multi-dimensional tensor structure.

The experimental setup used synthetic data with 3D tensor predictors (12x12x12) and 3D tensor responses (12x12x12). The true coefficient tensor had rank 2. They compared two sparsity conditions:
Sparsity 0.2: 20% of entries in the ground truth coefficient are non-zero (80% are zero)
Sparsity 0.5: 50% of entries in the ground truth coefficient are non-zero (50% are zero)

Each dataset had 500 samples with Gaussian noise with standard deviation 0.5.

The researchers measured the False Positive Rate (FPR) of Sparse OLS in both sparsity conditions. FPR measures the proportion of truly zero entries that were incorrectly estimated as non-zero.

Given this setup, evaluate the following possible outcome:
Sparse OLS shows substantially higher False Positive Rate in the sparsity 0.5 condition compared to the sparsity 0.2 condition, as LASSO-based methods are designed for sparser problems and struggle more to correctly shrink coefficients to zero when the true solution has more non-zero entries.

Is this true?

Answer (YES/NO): YES